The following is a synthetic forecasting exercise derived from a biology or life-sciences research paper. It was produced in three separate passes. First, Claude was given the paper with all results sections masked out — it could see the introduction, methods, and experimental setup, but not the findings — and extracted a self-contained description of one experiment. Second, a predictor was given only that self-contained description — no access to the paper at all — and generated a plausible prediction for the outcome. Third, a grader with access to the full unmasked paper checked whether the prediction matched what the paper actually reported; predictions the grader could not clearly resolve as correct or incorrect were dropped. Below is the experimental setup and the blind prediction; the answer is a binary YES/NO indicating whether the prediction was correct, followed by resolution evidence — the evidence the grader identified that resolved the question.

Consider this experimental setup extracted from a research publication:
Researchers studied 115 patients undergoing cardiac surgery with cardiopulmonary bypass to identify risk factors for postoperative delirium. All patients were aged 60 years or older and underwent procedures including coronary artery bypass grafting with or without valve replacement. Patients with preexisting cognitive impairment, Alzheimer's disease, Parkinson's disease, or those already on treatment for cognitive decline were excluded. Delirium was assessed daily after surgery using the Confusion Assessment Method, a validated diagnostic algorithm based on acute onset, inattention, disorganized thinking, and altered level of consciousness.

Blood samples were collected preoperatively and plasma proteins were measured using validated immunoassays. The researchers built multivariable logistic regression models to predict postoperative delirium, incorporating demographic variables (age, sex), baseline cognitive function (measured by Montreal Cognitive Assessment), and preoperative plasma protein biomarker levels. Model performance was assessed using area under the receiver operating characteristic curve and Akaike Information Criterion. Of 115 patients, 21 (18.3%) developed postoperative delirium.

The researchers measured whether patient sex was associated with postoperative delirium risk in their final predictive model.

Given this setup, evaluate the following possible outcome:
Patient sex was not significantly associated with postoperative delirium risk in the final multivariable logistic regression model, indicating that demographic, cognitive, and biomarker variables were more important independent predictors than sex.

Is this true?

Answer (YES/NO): NO